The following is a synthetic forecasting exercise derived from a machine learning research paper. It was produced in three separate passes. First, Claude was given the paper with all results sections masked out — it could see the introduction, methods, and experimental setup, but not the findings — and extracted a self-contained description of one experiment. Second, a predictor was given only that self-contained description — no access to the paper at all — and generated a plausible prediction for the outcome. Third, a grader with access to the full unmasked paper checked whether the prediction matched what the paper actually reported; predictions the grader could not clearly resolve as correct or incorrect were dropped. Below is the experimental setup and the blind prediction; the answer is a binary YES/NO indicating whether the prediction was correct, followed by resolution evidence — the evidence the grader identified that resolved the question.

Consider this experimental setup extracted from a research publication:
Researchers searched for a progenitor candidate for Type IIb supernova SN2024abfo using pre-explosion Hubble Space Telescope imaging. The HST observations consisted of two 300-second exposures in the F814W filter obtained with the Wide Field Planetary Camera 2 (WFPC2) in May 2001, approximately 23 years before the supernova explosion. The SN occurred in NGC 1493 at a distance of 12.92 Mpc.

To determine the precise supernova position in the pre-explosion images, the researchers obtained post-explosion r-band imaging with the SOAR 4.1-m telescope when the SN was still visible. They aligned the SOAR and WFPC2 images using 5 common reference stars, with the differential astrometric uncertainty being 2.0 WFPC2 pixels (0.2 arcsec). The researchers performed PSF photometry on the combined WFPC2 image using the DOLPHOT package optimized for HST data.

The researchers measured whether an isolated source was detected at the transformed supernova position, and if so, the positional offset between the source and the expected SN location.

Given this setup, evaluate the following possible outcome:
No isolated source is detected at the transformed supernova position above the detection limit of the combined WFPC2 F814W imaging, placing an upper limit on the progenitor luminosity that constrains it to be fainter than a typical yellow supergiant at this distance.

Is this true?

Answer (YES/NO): NO